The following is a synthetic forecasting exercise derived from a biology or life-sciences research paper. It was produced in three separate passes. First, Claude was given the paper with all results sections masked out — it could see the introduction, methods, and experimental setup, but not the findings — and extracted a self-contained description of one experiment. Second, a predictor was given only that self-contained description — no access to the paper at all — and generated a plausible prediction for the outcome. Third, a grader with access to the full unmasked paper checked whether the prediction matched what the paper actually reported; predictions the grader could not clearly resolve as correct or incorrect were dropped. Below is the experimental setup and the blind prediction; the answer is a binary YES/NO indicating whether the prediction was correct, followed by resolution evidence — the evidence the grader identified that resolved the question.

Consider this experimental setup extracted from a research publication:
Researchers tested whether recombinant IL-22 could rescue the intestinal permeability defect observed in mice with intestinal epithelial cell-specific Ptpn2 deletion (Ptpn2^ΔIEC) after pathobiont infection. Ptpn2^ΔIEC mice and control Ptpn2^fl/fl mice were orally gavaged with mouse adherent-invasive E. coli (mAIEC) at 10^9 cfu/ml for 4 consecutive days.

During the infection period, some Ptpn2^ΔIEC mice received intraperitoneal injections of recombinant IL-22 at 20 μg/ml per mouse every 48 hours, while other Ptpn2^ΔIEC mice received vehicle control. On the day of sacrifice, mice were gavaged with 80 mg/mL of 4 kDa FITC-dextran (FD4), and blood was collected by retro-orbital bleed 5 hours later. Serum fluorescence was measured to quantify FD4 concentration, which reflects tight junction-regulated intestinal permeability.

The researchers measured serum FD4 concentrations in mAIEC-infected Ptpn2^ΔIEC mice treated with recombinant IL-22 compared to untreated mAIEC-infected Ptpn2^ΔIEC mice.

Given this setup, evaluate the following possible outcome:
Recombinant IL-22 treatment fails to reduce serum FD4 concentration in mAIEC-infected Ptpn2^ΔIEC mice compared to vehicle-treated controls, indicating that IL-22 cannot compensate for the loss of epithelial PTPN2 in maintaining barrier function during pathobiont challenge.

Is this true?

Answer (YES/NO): NO